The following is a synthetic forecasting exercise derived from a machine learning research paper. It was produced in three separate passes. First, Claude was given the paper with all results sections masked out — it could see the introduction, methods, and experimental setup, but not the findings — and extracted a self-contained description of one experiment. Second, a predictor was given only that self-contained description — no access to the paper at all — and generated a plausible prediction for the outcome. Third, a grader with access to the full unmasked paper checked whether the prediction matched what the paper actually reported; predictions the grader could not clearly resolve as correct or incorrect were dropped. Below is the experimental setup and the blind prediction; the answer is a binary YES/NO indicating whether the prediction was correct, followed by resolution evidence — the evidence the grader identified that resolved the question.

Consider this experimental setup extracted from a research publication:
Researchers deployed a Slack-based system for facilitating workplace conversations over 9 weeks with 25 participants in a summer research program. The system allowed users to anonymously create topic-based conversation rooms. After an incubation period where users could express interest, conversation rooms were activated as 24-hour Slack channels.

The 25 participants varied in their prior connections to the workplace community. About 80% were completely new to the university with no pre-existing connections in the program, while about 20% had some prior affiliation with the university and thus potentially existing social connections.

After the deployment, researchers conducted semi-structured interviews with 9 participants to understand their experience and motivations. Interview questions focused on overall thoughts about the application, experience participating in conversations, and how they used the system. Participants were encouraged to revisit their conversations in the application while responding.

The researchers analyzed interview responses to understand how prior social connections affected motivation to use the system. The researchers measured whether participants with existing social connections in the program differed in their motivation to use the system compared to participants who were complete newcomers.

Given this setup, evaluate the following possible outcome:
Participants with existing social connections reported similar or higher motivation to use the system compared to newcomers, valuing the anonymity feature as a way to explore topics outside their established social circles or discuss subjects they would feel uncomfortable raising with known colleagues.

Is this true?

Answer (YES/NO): NO